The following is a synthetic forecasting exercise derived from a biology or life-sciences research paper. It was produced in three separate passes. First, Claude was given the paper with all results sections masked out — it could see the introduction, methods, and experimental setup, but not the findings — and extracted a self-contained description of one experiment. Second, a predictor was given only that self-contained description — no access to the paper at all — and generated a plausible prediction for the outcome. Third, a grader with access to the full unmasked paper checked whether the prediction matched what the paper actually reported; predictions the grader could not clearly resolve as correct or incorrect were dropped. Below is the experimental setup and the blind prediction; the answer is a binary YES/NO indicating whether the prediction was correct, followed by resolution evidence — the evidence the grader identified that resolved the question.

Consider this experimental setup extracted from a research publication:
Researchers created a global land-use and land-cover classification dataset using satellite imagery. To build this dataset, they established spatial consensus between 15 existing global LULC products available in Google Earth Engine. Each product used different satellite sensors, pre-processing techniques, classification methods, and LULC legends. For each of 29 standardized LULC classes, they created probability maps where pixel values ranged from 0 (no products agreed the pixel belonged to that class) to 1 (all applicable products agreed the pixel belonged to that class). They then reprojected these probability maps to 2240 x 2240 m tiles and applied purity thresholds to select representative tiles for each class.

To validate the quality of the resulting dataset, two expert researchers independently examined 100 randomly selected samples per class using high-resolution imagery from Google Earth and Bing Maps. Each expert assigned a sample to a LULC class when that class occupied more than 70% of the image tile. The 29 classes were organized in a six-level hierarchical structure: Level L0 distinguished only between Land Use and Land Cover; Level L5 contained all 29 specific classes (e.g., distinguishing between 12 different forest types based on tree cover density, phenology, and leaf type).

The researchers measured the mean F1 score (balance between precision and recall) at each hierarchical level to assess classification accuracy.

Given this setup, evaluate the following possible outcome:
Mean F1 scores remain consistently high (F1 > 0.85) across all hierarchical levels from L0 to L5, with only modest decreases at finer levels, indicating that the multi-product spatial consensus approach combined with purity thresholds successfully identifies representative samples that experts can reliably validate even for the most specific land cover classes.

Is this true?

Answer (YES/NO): YES